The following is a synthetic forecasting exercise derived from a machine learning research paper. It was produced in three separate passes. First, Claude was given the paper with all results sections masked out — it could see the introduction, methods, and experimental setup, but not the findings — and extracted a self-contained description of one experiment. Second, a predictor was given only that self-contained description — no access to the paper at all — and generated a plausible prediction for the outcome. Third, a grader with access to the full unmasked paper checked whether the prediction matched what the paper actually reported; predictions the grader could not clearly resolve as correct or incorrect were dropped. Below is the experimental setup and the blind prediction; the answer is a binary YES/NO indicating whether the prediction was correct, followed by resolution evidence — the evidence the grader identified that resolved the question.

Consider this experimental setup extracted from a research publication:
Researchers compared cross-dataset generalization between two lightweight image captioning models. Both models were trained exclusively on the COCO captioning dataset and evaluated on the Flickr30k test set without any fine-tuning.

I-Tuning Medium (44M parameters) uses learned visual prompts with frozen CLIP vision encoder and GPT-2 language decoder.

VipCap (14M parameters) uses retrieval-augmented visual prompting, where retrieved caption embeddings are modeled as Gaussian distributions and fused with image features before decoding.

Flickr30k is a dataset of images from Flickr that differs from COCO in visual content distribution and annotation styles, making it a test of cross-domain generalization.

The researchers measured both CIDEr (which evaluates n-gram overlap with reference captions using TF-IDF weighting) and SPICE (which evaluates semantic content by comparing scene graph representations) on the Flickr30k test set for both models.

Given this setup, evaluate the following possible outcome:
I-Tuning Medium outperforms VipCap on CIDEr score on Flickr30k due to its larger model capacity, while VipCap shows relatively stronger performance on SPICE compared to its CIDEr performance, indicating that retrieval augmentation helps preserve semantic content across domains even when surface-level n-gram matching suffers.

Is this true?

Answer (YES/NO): NO